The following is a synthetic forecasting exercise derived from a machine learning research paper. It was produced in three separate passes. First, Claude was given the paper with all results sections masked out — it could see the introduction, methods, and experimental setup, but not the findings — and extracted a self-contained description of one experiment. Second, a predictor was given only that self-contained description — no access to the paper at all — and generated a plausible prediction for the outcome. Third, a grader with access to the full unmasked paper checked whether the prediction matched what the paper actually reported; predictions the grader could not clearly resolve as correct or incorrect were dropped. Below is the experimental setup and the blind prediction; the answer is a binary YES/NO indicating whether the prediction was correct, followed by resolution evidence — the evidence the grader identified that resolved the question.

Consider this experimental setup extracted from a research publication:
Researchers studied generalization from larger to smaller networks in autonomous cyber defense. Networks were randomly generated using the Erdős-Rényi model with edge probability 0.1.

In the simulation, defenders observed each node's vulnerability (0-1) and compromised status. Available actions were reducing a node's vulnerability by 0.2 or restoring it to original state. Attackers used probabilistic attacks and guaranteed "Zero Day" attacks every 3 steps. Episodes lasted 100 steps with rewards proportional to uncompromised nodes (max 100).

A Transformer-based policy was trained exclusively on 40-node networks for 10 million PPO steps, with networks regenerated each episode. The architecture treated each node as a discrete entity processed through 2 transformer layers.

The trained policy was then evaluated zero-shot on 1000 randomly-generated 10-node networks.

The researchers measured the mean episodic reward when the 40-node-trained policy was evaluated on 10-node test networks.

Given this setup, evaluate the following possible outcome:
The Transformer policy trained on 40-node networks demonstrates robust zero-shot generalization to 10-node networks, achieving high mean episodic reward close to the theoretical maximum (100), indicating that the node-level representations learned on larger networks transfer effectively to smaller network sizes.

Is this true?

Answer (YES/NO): YES